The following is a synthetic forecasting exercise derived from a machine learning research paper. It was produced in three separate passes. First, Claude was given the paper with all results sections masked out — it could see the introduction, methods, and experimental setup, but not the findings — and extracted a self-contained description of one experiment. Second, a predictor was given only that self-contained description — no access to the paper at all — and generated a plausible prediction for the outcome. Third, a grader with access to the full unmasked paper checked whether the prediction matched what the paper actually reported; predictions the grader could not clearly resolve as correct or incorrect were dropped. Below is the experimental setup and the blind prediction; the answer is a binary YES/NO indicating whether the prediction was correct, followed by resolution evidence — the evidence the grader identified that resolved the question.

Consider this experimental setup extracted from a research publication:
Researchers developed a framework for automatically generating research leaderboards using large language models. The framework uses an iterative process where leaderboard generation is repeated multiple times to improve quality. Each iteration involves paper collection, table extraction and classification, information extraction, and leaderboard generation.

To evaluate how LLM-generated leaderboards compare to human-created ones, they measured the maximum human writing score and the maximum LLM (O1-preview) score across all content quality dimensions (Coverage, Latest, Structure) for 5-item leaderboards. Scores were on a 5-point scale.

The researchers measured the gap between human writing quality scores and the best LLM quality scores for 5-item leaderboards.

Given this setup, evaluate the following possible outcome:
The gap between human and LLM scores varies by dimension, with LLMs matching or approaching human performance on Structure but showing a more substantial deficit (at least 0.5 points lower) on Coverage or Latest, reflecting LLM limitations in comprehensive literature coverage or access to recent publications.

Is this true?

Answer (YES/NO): NO